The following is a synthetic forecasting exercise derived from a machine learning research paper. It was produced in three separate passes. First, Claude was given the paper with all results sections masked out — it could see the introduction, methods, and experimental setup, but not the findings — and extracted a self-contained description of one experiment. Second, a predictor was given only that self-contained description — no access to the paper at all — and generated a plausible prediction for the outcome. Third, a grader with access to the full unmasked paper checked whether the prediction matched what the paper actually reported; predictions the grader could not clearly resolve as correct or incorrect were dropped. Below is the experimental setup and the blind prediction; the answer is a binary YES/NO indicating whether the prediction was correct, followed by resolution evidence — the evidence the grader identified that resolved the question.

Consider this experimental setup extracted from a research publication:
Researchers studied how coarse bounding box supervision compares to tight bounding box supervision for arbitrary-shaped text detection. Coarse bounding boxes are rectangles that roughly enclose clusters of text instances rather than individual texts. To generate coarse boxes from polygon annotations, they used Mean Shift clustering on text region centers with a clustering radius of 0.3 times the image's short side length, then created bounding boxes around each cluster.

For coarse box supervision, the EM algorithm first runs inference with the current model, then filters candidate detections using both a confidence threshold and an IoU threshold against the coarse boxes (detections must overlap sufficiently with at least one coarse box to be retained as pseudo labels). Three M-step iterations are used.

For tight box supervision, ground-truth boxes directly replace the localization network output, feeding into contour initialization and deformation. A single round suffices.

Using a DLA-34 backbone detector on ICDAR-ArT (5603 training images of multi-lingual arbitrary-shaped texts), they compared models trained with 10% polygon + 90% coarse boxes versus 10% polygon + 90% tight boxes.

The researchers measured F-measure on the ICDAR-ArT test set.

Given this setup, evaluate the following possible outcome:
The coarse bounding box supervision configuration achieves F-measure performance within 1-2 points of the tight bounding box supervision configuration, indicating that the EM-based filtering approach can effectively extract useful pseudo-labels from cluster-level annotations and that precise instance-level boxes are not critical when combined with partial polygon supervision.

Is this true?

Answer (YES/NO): NO